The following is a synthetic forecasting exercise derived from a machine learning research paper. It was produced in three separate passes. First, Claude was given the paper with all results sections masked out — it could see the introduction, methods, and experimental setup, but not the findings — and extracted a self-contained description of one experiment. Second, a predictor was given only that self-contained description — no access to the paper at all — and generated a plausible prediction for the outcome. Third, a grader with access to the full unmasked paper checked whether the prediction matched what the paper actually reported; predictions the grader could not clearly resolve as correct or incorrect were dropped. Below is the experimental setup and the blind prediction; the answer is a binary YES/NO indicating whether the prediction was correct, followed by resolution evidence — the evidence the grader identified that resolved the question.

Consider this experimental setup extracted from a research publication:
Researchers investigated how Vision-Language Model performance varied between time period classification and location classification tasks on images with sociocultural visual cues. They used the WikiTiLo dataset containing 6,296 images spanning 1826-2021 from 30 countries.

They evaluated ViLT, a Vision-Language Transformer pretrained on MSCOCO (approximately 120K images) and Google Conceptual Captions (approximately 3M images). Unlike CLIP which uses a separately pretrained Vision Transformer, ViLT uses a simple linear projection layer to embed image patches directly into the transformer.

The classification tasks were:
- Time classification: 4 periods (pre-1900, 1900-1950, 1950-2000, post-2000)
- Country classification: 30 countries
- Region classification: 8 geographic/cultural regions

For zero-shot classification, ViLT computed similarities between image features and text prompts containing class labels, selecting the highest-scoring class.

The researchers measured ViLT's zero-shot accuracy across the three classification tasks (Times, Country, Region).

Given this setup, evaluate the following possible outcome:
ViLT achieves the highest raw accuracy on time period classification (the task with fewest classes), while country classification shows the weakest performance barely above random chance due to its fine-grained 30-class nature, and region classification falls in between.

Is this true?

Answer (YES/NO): YES